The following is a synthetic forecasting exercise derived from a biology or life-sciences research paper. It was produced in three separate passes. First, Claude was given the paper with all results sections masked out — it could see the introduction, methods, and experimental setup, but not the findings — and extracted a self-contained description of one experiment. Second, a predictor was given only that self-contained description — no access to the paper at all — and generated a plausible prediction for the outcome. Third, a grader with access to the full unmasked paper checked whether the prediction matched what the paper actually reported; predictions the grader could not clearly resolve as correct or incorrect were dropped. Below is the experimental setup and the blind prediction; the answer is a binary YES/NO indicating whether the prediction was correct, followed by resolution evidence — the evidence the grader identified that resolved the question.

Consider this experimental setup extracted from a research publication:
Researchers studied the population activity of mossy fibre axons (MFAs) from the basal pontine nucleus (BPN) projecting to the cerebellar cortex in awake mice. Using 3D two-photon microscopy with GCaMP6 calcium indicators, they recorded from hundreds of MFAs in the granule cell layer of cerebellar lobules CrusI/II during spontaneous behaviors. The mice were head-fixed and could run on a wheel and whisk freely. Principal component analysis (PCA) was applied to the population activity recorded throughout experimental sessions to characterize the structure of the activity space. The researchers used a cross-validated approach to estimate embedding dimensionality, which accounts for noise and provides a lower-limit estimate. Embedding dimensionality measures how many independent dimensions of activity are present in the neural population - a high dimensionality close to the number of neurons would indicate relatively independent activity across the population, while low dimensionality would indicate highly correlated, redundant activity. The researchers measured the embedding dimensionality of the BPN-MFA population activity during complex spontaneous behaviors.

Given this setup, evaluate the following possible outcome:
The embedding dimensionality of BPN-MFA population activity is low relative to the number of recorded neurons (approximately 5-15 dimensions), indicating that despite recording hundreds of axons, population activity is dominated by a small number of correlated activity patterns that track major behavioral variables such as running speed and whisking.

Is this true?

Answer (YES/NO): NO